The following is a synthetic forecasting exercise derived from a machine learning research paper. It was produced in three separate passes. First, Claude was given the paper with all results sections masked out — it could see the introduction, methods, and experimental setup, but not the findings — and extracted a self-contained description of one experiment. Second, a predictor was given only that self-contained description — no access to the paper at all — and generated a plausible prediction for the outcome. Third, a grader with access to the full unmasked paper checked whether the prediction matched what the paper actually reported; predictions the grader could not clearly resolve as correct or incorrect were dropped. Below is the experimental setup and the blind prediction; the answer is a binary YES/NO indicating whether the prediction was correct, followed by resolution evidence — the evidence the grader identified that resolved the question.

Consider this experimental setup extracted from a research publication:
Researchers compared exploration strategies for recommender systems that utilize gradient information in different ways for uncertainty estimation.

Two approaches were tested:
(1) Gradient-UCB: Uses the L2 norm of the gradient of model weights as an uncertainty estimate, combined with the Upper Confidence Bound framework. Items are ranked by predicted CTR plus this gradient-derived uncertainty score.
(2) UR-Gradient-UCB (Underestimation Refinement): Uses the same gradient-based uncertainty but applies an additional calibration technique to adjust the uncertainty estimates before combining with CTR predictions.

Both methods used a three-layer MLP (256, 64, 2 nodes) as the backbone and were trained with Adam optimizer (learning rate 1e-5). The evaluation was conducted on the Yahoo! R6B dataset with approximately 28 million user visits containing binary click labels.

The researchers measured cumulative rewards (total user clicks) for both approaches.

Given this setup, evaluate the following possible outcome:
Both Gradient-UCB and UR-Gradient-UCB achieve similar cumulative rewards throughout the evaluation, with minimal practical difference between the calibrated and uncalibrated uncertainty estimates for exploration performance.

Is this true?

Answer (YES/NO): NO